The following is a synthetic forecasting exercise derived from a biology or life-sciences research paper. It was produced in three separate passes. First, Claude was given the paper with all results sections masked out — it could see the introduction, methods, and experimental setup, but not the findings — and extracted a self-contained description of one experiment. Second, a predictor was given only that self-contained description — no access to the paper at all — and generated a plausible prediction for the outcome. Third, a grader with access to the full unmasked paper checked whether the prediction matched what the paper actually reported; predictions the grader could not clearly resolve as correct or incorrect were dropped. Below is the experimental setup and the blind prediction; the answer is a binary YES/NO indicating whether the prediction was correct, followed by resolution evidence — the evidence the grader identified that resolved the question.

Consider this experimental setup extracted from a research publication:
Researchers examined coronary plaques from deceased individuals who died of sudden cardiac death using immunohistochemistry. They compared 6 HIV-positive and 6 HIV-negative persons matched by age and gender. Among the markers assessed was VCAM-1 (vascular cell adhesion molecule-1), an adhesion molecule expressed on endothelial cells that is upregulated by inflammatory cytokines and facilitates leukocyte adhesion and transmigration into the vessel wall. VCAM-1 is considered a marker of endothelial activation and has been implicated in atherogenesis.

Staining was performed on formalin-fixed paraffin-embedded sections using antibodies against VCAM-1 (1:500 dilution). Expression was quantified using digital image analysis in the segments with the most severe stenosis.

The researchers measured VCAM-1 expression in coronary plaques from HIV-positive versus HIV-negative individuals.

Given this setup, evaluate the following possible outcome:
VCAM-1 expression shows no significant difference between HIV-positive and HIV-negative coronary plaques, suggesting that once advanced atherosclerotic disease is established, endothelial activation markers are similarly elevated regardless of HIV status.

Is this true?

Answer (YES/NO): YES